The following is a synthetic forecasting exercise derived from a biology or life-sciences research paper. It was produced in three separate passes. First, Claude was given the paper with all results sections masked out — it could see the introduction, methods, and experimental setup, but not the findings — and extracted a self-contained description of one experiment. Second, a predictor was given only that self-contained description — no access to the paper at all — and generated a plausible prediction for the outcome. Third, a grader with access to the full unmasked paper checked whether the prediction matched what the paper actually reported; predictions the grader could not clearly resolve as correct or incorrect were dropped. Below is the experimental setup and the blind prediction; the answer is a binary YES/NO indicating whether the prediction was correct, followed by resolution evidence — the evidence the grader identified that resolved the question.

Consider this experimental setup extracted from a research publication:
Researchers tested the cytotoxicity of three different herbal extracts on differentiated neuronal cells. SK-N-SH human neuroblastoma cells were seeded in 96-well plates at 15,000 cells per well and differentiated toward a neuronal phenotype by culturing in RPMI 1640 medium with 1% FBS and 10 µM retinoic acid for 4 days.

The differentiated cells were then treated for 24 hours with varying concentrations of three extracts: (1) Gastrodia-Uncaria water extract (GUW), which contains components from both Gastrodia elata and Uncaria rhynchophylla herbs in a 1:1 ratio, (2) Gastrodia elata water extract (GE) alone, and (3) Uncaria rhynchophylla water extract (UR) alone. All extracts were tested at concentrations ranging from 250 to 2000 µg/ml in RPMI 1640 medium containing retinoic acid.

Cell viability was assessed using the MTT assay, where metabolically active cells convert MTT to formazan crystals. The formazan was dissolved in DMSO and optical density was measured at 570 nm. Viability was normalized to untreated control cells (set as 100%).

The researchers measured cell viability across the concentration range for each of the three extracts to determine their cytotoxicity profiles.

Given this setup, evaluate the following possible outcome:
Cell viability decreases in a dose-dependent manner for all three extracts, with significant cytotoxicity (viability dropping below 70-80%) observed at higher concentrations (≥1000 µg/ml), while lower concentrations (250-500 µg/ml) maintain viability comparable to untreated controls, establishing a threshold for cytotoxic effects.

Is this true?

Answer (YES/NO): NO